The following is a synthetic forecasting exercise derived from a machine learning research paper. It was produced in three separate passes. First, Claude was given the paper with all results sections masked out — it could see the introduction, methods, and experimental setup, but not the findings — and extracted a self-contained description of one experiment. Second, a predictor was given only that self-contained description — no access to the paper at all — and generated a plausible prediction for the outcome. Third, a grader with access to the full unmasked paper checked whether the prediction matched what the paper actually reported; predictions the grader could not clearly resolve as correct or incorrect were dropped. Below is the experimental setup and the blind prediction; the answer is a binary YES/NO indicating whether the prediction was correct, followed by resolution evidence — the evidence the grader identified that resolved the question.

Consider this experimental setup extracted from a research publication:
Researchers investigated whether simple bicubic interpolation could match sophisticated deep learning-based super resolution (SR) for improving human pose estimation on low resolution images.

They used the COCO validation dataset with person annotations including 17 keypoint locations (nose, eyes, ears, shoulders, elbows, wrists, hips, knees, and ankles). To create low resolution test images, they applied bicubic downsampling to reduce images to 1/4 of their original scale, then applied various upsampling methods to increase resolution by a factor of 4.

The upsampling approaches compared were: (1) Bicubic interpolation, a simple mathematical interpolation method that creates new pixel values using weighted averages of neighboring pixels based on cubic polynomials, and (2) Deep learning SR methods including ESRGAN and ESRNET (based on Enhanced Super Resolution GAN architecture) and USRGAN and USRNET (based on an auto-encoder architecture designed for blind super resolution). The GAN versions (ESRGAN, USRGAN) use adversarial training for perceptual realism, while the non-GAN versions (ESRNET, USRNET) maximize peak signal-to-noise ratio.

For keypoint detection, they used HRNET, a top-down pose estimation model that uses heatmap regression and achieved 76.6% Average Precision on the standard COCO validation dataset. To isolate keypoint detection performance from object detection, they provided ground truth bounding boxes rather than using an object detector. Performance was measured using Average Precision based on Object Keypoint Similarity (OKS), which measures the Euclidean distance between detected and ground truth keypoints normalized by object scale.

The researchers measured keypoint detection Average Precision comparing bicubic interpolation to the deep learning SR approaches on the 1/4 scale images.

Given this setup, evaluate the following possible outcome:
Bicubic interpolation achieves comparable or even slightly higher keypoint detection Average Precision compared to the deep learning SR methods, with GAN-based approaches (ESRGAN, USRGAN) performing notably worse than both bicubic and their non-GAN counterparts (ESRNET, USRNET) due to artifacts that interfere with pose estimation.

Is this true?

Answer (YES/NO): NO